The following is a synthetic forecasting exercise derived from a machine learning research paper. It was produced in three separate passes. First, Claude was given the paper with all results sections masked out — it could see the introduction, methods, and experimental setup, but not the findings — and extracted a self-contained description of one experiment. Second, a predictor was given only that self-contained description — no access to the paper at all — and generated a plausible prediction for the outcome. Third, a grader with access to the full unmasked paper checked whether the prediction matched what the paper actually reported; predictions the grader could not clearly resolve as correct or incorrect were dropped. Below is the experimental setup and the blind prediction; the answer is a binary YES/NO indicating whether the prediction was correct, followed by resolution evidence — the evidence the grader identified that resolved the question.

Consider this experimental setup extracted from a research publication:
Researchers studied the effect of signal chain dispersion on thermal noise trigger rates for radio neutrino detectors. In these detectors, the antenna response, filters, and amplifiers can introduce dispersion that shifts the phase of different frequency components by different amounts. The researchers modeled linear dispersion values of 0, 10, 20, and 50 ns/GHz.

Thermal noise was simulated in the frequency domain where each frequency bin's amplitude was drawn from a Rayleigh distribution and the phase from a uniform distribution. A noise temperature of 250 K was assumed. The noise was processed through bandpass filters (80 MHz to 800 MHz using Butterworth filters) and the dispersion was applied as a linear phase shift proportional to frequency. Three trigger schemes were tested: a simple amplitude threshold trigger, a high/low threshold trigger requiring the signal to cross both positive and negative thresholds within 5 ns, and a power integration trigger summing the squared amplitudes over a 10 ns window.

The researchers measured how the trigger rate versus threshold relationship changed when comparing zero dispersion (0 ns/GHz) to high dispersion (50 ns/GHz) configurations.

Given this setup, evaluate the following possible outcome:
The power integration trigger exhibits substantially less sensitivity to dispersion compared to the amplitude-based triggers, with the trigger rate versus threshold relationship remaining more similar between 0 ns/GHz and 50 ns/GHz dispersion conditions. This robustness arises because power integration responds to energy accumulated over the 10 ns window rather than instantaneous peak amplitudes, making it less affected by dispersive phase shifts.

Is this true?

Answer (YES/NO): NO